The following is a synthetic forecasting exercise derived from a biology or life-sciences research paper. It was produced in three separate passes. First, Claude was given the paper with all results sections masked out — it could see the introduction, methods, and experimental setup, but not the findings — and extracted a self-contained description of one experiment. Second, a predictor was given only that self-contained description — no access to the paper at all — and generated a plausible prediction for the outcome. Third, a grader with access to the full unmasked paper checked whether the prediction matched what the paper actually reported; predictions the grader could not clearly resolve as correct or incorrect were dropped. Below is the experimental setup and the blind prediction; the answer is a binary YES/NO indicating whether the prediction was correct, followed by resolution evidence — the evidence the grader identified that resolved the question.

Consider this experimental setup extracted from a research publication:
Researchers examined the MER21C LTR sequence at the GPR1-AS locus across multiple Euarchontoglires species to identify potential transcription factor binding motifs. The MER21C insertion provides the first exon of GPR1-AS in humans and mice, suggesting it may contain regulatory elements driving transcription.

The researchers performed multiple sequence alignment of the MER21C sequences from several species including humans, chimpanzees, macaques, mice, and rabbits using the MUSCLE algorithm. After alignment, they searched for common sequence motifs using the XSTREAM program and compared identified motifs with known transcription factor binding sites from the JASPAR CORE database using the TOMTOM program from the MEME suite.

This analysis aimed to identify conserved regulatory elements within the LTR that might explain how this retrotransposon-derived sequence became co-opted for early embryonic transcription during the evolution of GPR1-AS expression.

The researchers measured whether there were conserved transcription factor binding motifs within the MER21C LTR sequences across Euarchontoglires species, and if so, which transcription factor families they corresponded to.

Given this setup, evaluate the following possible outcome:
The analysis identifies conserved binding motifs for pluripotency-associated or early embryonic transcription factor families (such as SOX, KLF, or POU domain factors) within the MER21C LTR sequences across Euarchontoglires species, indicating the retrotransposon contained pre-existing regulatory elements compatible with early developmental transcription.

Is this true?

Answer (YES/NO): NO